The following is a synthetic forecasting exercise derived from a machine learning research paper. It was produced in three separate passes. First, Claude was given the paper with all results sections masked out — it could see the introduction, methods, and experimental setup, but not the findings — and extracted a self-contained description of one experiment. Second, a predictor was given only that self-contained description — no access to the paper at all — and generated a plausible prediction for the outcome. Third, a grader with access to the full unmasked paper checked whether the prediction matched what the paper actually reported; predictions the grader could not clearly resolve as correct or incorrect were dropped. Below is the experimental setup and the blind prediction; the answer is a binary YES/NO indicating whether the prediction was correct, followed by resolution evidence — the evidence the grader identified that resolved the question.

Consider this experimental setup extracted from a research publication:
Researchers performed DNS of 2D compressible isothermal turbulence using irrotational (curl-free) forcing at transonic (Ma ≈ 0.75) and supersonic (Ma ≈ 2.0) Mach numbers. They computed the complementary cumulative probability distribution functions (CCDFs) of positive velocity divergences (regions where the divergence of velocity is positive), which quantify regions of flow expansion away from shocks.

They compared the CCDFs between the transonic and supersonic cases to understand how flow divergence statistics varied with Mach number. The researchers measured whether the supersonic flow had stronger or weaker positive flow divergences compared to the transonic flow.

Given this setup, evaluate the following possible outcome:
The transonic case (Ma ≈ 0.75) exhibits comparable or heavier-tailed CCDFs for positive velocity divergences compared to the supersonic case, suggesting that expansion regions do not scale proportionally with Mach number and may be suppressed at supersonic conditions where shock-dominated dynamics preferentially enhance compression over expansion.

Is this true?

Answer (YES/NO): NO